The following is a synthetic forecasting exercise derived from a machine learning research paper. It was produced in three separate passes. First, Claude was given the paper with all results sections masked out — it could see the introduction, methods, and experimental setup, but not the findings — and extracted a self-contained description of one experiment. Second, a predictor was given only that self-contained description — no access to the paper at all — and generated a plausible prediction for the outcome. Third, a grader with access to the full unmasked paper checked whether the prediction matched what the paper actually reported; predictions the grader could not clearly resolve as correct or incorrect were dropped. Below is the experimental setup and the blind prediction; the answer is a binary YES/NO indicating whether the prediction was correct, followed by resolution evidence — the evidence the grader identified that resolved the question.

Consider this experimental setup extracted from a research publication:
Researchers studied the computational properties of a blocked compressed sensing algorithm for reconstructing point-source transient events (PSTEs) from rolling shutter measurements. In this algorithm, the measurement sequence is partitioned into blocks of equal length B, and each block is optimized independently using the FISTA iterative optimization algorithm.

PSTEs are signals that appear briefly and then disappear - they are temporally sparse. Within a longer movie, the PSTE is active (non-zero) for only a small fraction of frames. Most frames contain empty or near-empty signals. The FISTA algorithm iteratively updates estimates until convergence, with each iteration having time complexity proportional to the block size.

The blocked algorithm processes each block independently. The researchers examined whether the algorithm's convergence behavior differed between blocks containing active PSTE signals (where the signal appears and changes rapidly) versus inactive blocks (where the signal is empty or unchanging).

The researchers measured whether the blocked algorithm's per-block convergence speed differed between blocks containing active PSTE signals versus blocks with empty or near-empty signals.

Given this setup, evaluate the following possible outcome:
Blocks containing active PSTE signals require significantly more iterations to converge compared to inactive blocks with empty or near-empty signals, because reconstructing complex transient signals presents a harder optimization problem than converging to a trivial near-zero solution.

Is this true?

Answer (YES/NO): YES